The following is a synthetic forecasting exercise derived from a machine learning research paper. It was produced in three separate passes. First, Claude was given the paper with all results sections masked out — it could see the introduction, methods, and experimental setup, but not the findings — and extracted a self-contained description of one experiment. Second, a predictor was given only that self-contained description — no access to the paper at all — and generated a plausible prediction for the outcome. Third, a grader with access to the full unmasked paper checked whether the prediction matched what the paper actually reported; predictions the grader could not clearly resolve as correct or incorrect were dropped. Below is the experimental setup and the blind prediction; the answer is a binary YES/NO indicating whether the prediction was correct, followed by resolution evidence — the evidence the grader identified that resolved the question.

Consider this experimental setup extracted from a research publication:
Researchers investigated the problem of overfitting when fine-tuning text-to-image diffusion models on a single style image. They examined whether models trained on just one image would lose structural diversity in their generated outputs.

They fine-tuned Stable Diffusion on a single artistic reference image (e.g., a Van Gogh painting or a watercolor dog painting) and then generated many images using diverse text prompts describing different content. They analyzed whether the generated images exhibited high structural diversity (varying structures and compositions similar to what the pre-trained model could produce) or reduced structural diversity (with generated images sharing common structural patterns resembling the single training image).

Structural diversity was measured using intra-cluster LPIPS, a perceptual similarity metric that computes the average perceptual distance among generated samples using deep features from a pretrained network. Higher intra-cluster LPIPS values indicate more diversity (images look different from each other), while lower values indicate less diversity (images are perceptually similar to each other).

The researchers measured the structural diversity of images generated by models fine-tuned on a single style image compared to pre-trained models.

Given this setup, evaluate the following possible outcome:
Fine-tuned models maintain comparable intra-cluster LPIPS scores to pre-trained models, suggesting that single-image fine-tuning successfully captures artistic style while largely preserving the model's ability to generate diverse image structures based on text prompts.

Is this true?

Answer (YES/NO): NO